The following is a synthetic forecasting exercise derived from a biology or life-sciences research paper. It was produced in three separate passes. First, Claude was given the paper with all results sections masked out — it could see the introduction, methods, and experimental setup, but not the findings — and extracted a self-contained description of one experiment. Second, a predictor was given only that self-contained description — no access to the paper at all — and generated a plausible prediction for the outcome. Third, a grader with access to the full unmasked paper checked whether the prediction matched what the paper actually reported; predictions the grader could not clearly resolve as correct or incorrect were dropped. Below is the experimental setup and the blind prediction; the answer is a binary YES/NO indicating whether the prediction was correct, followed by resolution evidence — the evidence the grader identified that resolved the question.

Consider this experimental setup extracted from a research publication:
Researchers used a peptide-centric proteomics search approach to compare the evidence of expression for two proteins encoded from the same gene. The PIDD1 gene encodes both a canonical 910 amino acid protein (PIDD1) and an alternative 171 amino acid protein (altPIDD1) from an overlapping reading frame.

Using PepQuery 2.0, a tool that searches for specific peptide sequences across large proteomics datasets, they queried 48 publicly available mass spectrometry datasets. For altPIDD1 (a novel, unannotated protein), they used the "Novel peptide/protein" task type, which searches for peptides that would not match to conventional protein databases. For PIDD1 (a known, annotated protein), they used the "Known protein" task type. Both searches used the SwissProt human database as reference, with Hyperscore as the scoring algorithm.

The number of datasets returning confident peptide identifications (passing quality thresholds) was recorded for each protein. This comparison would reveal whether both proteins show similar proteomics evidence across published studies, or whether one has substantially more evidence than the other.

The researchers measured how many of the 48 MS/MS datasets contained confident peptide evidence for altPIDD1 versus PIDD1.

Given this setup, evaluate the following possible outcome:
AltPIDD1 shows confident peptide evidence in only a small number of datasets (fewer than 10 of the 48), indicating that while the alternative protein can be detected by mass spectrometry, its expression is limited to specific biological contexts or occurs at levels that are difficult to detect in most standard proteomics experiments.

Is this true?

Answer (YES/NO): NO